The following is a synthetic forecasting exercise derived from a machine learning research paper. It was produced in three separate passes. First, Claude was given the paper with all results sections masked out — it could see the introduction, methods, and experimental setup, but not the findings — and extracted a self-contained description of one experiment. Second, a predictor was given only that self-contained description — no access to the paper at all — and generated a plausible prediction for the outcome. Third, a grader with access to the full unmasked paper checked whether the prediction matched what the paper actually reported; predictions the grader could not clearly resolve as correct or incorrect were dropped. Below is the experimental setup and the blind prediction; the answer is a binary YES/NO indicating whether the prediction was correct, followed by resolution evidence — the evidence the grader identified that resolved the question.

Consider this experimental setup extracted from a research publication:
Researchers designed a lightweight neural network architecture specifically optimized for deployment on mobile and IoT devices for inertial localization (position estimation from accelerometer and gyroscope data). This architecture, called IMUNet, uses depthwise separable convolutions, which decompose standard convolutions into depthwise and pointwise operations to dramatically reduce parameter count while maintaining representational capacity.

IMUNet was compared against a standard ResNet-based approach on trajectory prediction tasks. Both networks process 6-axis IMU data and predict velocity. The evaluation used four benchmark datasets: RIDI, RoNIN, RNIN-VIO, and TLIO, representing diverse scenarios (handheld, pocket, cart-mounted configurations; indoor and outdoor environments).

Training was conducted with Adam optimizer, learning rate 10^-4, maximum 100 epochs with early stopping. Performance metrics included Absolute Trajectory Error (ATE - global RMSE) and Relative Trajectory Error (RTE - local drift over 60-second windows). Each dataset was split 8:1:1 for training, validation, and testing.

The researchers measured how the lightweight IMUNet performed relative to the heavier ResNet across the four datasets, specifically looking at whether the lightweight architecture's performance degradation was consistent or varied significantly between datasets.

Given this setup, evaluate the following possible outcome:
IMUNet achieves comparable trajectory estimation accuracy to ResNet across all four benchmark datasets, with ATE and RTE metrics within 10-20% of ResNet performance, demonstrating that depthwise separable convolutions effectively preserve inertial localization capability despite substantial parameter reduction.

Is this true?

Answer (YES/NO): NO